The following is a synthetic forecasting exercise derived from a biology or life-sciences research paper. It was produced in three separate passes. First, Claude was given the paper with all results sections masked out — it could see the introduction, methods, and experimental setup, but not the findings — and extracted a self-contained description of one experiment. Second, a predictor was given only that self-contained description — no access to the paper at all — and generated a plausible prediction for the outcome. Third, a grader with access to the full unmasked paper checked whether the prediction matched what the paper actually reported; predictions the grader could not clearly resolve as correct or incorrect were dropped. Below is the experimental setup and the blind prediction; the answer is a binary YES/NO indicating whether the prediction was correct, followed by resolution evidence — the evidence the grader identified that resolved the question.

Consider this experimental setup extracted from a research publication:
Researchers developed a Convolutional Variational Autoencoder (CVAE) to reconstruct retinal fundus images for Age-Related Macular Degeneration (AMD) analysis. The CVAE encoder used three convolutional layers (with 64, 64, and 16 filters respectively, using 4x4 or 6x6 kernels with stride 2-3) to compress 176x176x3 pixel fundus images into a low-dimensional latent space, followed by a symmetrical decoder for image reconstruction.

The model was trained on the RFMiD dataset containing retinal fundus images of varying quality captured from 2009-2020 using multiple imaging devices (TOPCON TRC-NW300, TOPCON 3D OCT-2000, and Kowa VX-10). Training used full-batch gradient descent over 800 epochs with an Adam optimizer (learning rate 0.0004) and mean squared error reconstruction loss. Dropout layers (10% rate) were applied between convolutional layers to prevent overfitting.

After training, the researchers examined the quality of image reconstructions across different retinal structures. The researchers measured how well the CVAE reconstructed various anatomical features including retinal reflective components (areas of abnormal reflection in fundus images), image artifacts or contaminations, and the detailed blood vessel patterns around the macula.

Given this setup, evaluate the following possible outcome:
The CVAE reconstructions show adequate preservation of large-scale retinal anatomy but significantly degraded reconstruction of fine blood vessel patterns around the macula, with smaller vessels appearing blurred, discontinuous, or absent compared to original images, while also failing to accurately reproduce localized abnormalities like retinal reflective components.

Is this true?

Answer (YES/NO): NO